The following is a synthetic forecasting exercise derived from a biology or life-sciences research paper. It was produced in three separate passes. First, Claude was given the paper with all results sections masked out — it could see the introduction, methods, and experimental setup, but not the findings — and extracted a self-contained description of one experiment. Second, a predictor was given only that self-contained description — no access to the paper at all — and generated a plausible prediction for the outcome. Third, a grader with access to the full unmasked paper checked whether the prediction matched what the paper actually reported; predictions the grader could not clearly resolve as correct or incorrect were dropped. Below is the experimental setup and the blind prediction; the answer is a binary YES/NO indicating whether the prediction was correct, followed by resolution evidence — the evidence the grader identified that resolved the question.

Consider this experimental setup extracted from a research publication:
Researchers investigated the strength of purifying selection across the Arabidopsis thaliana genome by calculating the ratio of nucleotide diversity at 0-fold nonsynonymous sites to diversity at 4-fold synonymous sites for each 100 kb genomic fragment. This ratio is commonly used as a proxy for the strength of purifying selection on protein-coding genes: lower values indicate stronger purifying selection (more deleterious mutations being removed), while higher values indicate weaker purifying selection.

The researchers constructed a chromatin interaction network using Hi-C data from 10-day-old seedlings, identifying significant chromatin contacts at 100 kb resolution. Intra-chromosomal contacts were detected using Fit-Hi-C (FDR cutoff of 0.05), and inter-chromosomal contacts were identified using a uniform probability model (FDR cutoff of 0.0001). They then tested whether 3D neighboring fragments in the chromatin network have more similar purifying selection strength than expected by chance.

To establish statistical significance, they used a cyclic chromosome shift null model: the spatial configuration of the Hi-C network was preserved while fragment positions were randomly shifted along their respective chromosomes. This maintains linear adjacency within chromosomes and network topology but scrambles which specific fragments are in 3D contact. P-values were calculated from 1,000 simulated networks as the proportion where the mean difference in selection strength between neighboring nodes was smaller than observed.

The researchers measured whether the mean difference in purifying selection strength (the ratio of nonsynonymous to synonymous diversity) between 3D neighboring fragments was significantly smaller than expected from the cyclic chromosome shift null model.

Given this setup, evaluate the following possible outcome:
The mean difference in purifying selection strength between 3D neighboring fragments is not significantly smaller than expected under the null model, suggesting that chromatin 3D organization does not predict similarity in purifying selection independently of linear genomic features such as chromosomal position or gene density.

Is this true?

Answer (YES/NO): NO